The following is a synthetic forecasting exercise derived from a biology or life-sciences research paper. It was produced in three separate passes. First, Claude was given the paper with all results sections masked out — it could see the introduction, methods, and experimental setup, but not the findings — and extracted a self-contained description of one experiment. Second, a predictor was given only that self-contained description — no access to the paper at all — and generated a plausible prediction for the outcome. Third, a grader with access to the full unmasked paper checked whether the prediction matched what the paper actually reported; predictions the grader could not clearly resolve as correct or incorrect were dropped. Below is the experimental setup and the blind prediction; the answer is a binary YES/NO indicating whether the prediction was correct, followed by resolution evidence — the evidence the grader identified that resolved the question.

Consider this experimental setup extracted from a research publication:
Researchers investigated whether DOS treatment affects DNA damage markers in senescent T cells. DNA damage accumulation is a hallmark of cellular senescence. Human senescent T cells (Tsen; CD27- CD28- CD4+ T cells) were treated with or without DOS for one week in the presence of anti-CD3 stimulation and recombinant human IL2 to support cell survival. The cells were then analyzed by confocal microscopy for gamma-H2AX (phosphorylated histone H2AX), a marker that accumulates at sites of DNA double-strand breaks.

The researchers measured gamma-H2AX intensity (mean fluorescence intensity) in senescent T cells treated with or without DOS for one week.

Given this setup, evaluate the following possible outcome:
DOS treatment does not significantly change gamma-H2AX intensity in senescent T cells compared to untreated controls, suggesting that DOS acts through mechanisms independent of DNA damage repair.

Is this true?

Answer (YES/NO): NO